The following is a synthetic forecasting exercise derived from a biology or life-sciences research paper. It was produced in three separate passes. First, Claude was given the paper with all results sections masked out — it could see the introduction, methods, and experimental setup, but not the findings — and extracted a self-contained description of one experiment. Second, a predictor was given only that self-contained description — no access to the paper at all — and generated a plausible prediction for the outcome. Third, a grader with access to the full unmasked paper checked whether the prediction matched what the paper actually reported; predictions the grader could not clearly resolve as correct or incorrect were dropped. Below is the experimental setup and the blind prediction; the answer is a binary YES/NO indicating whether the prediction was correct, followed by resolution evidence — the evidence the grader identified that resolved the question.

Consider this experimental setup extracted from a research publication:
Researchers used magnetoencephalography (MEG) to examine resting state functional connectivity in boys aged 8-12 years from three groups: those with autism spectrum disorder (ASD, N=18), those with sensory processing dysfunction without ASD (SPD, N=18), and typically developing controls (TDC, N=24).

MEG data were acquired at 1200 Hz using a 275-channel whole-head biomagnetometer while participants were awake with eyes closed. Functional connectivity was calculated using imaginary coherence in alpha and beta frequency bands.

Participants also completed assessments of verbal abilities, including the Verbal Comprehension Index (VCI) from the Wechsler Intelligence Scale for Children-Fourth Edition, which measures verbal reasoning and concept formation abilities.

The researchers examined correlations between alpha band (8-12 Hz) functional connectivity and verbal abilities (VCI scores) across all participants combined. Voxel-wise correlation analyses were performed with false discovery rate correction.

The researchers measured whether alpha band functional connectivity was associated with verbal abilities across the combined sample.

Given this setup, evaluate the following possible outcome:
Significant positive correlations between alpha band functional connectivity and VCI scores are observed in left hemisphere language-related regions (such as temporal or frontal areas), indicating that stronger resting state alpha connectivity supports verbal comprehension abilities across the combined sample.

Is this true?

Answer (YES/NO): YES